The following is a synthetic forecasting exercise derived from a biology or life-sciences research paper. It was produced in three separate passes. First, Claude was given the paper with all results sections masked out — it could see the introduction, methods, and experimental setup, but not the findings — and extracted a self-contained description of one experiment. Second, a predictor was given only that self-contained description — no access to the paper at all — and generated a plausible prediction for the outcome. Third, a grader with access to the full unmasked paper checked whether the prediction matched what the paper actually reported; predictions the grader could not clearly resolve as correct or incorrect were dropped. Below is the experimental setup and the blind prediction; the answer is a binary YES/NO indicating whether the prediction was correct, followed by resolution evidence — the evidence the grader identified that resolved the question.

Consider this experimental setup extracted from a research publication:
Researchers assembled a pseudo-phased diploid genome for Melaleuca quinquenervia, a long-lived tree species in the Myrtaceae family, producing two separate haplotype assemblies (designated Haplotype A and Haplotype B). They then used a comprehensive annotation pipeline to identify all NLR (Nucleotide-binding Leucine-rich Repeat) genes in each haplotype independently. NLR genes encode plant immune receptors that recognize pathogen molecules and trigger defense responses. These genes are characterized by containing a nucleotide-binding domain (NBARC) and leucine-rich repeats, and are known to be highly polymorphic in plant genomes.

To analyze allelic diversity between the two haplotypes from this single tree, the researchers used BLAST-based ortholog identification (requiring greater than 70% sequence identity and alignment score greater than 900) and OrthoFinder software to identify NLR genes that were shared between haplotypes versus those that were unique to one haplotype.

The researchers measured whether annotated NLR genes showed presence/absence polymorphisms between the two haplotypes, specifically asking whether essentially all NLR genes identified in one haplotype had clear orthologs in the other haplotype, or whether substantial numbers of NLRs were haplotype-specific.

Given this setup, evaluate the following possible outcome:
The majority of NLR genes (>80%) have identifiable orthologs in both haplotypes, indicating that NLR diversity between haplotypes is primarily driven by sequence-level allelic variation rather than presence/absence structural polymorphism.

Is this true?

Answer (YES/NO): YES